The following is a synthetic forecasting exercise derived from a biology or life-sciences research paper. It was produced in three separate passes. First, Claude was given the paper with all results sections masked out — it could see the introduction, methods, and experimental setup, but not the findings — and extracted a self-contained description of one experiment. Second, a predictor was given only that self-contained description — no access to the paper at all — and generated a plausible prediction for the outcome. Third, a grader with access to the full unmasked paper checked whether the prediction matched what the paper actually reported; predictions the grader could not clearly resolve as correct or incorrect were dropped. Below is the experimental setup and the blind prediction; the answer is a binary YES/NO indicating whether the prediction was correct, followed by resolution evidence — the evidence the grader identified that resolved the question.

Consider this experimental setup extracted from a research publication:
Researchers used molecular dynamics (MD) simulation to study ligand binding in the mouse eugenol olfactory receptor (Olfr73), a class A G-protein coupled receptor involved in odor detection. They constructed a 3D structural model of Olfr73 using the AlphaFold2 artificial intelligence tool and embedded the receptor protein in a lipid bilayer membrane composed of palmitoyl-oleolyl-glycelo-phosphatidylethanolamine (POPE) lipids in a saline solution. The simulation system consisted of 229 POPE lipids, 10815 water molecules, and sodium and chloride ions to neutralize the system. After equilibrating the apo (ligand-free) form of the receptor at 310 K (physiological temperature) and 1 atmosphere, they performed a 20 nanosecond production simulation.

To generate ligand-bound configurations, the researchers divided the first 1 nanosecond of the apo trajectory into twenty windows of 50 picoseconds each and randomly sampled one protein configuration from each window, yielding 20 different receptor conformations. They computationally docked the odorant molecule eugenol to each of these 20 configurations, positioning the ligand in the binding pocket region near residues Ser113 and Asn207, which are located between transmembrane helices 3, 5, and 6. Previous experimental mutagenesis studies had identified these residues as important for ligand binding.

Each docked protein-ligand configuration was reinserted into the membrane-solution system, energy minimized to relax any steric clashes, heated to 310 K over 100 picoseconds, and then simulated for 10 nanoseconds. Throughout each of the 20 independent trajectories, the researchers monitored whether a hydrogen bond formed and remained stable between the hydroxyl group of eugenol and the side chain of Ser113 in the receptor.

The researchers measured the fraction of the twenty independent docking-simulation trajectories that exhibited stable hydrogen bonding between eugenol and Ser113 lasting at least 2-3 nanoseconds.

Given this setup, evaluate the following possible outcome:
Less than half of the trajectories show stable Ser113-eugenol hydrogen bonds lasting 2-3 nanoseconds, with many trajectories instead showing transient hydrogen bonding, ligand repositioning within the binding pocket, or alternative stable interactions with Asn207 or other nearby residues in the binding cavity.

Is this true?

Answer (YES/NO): NO